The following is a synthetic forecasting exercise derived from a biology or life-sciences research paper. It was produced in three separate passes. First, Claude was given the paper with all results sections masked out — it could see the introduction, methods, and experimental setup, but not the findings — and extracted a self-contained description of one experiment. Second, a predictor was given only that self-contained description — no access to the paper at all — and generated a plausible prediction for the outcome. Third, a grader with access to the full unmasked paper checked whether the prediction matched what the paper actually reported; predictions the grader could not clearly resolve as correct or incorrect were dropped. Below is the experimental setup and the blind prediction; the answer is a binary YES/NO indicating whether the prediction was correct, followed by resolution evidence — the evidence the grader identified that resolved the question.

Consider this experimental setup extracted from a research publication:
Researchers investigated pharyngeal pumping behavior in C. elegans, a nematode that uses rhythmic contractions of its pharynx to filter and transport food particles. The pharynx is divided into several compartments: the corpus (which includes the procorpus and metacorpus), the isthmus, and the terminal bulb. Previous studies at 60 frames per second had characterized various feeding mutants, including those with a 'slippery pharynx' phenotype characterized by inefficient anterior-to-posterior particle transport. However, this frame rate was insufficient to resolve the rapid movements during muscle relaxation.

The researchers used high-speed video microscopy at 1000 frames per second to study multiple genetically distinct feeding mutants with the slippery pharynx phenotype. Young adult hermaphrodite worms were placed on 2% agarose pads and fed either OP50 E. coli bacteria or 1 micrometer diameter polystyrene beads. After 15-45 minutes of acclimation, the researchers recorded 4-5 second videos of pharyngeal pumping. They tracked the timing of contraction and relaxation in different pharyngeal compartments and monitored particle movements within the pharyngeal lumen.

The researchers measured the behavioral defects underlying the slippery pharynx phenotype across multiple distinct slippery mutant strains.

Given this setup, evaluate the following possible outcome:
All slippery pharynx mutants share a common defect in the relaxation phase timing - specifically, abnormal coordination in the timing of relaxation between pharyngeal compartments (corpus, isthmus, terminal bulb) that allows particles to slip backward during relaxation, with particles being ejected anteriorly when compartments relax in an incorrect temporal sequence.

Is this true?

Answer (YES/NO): NO